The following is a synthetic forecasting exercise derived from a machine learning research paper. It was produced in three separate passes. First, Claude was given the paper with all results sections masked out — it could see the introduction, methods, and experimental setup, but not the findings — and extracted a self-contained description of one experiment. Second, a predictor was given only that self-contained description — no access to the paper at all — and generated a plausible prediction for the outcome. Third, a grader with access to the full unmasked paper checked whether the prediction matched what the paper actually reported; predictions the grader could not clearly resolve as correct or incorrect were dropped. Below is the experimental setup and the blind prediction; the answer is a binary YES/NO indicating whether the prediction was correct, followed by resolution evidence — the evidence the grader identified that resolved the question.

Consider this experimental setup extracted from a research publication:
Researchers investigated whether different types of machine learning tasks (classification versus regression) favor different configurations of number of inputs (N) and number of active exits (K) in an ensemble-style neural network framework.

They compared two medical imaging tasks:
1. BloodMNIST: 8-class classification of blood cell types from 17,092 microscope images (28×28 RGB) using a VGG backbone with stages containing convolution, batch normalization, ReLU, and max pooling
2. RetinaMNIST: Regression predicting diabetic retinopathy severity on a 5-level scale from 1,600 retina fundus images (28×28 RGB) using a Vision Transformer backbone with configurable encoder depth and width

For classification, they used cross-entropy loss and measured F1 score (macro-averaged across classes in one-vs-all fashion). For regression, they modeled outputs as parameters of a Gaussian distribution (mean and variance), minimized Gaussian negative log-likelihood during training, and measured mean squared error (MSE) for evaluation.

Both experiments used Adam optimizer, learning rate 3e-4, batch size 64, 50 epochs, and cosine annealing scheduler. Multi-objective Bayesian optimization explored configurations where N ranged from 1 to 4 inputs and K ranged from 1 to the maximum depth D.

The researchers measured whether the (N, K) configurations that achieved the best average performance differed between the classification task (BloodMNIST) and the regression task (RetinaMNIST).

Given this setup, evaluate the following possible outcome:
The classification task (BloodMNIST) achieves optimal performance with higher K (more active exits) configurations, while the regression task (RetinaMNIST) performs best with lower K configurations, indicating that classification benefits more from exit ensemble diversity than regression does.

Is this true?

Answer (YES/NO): NO